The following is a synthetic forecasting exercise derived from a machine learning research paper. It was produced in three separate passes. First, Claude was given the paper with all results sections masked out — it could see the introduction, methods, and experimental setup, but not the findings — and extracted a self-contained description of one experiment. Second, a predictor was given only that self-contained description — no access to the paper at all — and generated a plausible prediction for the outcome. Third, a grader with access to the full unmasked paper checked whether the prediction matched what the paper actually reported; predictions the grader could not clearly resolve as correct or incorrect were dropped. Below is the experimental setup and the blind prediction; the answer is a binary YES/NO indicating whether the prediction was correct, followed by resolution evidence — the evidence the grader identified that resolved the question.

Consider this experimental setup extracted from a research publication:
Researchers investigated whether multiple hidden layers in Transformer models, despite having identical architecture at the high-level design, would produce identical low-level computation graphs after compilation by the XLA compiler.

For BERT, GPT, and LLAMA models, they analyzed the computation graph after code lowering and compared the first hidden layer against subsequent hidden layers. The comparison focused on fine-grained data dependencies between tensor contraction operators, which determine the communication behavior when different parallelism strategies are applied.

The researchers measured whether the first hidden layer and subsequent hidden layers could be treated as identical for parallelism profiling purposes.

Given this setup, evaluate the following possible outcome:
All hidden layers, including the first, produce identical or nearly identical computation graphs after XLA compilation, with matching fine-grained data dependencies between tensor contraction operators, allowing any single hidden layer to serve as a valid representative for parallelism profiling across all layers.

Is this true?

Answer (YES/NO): NO